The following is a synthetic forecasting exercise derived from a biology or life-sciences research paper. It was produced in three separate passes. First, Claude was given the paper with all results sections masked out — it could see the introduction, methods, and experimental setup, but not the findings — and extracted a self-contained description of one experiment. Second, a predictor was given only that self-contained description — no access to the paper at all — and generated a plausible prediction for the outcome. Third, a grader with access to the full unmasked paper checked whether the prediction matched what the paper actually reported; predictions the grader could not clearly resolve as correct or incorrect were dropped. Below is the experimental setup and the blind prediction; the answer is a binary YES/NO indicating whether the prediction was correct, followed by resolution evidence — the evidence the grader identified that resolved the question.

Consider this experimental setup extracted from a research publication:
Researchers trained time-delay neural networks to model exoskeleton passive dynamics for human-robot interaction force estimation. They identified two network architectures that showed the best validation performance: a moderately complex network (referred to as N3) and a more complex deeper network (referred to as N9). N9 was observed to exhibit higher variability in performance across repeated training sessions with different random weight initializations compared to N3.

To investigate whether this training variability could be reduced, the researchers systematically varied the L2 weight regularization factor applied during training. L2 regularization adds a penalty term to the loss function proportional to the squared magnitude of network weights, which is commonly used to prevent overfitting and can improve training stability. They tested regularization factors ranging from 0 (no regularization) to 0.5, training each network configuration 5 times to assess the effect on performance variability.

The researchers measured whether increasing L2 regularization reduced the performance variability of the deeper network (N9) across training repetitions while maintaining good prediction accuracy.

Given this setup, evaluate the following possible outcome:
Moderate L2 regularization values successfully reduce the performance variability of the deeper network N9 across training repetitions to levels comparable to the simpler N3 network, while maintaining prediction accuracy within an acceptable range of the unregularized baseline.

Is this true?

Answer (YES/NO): NO